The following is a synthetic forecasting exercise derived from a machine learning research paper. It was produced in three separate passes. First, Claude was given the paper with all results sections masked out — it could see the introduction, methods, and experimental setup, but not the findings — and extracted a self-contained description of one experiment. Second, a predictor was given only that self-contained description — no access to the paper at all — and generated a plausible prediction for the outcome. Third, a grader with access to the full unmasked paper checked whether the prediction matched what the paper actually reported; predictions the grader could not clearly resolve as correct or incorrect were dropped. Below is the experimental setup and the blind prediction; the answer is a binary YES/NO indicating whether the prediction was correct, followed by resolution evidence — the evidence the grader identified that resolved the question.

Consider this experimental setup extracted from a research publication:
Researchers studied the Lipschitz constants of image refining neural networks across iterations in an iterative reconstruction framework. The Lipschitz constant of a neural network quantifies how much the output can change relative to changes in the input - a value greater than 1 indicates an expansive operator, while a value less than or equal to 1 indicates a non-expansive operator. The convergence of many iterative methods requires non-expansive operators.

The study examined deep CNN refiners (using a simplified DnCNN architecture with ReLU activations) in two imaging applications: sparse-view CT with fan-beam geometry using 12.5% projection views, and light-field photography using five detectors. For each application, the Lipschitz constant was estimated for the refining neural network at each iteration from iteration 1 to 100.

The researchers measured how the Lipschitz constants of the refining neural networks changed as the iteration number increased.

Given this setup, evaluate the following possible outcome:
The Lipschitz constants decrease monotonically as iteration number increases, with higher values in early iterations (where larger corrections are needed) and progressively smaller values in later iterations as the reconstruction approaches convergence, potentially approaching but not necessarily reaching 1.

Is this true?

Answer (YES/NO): NO